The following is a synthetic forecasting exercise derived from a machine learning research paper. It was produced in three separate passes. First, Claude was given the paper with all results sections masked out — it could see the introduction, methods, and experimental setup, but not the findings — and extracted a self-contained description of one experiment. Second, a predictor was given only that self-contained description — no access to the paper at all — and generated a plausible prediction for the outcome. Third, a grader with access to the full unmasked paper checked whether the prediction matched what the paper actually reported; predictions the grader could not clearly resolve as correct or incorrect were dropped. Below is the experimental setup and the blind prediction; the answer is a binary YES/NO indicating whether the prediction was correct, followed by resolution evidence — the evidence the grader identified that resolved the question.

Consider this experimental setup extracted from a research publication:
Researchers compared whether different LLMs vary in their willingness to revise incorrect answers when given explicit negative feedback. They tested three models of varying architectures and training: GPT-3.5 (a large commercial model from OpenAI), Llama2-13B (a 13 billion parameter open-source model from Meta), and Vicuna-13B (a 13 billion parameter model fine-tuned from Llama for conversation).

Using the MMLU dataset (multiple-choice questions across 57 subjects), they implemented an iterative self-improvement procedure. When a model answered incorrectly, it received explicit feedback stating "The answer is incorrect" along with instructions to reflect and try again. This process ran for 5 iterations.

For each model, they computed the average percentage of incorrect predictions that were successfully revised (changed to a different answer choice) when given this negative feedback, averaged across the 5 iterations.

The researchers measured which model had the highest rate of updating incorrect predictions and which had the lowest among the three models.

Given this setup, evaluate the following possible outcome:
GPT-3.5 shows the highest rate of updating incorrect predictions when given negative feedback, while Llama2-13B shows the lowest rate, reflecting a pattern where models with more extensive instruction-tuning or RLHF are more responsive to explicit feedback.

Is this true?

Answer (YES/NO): NO